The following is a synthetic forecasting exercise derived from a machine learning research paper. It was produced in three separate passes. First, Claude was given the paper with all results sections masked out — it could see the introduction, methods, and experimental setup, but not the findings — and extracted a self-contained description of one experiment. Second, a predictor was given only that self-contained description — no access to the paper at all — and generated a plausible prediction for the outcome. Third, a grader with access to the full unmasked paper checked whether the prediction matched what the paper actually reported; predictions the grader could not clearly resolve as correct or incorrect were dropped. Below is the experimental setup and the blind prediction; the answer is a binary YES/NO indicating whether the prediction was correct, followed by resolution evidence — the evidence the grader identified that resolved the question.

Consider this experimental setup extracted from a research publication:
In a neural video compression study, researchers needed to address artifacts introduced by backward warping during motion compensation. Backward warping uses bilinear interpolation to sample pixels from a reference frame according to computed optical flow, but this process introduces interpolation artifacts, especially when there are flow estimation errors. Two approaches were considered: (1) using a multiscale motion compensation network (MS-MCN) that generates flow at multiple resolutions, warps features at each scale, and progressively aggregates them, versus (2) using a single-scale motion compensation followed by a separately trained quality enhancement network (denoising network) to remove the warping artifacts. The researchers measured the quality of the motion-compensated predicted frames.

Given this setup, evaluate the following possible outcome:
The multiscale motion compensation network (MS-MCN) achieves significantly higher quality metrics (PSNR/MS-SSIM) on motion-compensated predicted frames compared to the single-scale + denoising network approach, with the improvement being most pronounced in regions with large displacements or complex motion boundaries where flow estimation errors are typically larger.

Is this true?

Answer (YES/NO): NO